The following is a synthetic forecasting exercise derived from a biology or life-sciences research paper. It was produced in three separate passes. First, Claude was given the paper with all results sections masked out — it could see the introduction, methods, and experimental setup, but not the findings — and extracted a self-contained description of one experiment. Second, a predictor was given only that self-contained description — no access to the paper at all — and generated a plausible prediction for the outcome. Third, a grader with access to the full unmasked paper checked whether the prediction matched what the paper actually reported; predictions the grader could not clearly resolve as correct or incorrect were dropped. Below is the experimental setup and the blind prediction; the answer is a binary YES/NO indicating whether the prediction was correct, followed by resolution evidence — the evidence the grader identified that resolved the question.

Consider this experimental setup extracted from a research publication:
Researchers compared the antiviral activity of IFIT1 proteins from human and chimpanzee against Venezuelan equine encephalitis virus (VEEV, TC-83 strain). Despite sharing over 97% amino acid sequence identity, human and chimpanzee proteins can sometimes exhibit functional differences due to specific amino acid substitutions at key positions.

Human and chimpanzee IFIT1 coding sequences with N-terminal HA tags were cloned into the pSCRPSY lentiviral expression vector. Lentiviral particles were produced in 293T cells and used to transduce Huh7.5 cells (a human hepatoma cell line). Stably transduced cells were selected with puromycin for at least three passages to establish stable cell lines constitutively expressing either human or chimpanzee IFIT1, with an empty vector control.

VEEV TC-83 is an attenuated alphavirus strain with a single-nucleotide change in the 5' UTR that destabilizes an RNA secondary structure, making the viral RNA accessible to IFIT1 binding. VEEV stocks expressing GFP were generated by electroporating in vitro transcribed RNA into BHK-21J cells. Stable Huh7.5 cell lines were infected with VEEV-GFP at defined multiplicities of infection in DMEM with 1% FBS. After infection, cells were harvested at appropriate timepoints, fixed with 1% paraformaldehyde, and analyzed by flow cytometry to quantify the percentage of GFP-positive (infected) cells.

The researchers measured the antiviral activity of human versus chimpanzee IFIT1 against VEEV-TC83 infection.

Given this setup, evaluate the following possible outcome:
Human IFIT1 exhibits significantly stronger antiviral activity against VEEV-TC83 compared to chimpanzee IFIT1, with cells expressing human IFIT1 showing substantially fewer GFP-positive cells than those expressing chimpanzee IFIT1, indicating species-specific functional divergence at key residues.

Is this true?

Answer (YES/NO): YES